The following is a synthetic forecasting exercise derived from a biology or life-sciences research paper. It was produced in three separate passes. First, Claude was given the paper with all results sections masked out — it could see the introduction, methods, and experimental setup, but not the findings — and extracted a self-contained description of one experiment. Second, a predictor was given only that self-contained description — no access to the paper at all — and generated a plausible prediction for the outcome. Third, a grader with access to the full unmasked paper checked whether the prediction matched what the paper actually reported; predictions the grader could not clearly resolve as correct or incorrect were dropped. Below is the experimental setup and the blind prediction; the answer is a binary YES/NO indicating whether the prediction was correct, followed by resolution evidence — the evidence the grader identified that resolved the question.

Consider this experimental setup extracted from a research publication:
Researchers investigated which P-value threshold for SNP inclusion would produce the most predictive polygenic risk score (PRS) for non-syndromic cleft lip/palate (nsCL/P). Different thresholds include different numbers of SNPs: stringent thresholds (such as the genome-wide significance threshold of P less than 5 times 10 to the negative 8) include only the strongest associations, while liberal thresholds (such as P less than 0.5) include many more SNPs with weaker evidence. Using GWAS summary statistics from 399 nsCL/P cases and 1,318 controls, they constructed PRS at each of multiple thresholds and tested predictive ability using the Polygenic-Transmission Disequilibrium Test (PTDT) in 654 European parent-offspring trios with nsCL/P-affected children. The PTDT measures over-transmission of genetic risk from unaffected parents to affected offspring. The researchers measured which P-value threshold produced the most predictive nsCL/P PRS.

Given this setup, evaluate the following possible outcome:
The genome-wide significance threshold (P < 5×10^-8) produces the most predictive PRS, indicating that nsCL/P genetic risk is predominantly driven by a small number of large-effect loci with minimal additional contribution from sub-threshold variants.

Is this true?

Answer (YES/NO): NO